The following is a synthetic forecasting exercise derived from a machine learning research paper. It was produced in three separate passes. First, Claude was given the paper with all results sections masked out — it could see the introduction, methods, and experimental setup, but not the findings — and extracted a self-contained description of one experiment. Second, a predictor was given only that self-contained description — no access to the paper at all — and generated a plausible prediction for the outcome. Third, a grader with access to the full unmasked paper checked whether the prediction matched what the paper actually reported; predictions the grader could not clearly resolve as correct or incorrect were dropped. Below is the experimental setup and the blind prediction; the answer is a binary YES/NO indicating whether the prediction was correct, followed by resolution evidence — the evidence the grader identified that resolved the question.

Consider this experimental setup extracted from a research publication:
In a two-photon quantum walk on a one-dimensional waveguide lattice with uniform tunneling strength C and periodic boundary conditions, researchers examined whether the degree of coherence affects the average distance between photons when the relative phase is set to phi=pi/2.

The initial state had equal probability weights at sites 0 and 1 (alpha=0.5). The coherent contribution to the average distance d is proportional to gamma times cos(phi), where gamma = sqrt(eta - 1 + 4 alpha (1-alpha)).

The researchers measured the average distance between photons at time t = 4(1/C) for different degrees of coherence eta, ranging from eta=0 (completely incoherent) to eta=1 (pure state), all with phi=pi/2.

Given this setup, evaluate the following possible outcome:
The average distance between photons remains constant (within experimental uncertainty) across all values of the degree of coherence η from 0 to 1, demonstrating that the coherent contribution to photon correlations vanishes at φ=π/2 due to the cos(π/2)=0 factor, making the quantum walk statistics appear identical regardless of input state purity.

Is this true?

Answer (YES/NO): YES